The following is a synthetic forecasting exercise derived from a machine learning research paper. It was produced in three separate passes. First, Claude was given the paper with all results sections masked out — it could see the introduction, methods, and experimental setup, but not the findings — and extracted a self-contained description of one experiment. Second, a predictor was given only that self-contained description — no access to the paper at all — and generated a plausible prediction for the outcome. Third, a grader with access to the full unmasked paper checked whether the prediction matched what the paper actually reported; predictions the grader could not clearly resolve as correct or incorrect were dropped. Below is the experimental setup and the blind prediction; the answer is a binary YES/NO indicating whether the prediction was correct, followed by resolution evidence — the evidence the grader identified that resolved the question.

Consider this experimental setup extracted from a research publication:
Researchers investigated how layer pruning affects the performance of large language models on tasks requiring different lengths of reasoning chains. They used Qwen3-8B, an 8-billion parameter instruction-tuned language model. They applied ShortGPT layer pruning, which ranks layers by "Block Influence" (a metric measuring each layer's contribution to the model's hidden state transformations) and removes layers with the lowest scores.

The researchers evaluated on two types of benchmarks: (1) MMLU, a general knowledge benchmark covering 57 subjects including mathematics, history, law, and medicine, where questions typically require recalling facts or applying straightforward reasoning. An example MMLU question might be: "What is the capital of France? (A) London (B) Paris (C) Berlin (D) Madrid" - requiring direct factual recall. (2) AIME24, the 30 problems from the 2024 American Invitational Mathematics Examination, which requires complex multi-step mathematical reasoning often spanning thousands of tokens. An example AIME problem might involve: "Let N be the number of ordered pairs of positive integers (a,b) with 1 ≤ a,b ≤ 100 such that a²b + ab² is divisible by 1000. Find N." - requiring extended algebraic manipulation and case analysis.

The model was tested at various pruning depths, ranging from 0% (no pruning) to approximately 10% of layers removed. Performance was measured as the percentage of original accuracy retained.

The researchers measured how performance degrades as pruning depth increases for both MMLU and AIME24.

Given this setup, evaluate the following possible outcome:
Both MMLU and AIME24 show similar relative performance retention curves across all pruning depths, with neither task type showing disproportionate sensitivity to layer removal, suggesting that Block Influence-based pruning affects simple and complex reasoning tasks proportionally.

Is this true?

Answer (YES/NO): NO